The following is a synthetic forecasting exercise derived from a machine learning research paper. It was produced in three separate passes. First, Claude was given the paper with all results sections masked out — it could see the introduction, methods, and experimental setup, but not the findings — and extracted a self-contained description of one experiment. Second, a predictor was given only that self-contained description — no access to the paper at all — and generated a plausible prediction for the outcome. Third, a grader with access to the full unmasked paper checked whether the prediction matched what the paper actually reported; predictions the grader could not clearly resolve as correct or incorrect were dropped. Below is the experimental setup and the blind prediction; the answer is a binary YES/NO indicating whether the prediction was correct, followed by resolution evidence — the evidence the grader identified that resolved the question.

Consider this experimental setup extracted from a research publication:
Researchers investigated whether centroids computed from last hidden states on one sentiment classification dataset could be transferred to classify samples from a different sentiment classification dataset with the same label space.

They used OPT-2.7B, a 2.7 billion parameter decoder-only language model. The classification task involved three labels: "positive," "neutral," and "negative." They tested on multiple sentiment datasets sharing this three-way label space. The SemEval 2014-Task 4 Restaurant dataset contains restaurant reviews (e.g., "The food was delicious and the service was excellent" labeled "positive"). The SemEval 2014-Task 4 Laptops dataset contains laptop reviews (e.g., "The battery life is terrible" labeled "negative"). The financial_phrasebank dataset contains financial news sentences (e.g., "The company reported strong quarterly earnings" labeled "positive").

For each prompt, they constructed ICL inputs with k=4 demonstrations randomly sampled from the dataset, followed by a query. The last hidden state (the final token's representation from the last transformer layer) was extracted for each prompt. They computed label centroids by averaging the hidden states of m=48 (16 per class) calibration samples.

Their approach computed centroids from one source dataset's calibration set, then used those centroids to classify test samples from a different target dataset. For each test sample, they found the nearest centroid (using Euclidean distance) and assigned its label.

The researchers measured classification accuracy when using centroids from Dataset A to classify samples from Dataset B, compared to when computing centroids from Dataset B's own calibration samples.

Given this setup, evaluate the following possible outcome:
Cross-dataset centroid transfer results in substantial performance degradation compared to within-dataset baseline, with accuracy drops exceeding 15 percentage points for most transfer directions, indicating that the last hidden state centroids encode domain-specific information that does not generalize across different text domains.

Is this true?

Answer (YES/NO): YES